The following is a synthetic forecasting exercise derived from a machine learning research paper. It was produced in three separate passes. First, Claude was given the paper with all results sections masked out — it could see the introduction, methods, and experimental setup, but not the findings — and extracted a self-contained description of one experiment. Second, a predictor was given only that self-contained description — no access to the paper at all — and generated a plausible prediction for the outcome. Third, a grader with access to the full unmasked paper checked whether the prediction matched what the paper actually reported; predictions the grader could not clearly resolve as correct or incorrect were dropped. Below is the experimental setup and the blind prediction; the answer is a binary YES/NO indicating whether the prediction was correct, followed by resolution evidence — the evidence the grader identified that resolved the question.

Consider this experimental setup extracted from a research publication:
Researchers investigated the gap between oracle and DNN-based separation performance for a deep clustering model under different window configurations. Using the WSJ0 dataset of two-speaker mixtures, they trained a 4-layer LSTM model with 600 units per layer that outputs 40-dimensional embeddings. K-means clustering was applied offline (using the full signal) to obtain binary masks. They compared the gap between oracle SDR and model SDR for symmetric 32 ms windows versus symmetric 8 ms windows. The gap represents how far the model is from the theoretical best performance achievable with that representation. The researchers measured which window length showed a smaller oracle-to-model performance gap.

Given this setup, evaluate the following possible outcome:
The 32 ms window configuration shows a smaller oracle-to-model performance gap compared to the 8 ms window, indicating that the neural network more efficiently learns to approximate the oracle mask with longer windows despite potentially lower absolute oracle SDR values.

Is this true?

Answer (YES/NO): NO